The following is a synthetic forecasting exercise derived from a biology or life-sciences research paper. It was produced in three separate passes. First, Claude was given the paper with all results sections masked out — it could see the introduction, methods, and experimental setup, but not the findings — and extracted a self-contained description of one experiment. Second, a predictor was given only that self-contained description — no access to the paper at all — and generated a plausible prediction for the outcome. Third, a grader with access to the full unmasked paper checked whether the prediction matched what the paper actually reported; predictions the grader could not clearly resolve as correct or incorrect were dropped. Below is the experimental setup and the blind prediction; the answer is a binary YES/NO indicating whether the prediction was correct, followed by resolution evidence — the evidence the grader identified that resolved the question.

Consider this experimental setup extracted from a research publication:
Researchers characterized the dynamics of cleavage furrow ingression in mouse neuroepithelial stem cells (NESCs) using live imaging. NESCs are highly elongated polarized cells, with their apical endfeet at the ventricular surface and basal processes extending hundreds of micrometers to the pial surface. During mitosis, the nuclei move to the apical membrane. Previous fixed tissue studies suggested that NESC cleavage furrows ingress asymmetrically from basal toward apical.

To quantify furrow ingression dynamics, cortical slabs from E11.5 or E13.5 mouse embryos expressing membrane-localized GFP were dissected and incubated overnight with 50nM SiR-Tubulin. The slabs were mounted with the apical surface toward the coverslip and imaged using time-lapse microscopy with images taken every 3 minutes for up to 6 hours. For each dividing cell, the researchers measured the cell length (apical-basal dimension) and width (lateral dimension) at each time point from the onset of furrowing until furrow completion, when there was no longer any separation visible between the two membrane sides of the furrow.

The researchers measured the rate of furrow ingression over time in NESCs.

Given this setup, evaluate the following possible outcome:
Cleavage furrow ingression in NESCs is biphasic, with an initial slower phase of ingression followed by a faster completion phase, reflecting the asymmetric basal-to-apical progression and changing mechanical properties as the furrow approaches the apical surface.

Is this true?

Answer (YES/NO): NO